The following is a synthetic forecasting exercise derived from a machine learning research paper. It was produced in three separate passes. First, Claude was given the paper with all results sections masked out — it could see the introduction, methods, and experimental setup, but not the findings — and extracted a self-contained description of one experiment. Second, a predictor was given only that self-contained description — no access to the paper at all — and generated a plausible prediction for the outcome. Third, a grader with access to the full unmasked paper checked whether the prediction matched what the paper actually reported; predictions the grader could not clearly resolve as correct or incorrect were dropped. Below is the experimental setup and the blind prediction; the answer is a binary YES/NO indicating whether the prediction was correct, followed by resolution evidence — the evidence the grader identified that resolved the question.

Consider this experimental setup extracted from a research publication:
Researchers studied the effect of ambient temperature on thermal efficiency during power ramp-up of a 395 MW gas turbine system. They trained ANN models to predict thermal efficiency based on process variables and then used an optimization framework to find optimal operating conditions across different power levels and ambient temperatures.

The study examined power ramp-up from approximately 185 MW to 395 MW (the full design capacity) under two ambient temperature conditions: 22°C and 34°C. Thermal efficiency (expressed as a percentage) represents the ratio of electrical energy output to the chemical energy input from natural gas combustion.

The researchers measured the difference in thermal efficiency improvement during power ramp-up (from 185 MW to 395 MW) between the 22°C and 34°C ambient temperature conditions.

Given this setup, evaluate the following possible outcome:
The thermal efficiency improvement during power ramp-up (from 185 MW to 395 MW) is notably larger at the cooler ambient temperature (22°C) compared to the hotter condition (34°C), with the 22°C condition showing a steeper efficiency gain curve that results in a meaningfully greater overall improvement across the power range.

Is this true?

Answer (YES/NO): NO